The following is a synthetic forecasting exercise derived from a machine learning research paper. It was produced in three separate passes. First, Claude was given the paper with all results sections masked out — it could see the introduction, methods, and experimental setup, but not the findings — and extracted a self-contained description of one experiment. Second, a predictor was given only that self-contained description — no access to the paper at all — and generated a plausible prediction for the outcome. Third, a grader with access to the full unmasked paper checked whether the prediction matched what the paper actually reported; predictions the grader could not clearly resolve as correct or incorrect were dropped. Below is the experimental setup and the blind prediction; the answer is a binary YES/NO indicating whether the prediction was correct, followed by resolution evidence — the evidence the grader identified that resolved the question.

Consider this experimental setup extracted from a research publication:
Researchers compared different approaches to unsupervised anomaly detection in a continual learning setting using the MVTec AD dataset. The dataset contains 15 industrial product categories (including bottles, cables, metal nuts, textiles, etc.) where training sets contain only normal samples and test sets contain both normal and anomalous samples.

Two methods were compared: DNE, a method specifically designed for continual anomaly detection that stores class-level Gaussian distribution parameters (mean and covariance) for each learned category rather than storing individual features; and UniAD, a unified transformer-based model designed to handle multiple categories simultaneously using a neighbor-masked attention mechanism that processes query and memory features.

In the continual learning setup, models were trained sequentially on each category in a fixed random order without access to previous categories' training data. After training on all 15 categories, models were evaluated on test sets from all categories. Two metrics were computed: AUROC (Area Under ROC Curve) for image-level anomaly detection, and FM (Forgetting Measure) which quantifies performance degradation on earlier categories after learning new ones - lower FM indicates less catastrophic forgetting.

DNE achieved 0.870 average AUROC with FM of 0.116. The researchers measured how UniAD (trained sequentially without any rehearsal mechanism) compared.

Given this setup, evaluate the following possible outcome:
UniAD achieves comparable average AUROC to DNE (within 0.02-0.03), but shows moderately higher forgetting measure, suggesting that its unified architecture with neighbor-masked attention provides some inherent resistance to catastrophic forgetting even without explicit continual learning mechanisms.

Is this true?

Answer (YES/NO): NO